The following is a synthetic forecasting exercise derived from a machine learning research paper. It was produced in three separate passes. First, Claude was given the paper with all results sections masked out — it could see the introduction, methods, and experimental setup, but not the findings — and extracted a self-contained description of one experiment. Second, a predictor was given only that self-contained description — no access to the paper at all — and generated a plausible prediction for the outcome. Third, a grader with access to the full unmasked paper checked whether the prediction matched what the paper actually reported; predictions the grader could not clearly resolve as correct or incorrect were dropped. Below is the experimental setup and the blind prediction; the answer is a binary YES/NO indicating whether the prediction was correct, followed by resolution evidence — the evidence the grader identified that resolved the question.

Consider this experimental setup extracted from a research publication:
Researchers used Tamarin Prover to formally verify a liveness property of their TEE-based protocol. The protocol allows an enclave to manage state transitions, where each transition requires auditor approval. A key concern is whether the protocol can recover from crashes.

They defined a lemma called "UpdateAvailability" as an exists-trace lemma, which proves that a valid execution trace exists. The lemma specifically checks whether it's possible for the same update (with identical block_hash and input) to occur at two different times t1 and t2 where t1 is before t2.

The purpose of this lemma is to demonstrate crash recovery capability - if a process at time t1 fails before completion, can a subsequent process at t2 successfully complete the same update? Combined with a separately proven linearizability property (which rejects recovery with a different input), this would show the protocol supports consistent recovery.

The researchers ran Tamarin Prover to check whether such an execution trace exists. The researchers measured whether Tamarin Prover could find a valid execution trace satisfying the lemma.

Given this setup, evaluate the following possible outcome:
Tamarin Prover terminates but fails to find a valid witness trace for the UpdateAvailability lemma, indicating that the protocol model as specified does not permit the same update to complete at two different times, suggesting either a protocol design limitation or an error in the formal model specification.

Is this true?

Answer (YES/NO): NO